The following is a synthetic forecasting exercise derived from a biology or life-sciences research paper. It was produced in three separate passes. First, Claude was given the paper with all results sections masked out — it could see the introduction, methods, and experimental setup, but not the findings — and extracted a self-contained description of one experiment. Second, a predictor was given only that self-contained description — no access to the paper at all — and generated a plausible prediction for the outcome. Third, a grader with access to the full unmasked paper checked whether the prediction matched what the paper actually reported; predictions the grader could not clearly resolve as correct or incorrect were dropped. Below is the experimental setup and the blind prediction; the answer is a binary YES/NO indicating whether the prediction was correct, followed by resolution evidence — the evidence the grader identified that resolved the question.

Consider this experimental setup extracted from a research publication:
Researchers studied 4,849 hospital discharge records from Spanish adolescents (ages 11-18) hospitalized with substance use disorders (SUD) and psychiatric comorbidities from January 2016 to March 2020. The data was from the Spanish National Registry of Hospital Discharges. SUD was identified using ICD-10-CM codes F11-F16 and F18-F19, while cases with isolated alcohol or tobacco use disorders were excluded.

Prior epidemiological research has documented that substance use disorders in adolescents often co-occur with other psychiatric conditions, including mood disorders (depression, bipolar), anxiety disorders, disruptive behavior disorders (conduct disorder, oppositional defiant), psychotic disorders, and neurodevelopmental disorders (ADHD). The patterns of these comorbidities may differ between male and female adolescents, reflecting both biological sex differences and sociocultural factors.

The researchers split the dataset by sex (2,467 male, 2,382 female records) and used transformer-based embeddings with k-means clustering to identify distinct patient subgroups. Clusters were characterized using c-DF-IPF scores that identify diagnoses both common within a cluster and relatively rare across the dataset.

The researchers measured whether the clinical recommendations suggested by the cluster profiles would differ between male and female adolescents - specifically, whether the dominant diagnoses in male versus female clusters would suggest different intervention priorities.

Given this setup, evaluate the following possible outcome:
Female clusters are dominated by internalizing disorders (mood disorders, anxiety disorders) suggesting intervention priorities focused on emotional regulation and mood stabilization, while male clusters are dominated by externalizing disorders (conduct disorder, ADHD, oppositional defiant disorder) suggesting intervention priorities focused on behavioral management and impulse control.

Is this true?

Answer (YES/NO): YES